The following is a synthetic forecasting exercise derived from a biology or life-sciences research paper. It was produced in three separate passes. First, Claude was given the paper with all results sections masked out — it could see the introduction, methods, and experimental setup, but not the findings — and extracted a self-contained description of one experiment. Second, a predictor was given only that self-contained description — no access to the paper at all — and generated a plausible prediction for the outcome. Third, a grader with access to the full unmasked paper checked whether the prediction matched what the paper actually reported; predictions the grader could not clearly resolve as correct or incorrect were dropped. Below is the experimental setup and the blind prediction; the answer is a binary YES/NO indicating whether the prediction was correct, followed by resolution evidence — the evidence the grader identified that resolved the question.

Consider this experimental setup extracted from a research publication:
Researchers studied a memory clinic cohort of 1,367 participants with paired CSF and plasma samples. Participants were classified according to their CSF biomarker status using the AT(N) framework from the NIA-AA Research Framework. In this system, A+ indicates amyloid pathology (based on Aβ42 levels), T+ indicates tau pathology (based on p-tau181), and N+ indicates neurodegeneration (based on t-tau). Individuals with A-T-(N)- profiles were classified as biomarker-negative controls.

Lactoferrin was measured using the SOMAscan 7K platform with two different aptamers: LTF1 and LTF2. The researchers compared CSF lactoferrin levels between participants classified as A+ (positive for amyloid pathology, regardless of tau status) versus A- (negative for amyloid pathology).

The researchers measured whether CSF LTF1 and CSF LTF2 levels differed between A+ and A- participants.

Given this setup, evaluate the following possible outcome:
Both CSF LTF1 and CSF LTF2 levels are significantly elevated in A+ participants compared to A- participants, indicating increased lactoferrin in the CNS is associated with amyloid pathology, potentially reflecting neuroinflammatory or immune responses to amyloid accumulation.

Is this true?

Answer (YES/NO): NO